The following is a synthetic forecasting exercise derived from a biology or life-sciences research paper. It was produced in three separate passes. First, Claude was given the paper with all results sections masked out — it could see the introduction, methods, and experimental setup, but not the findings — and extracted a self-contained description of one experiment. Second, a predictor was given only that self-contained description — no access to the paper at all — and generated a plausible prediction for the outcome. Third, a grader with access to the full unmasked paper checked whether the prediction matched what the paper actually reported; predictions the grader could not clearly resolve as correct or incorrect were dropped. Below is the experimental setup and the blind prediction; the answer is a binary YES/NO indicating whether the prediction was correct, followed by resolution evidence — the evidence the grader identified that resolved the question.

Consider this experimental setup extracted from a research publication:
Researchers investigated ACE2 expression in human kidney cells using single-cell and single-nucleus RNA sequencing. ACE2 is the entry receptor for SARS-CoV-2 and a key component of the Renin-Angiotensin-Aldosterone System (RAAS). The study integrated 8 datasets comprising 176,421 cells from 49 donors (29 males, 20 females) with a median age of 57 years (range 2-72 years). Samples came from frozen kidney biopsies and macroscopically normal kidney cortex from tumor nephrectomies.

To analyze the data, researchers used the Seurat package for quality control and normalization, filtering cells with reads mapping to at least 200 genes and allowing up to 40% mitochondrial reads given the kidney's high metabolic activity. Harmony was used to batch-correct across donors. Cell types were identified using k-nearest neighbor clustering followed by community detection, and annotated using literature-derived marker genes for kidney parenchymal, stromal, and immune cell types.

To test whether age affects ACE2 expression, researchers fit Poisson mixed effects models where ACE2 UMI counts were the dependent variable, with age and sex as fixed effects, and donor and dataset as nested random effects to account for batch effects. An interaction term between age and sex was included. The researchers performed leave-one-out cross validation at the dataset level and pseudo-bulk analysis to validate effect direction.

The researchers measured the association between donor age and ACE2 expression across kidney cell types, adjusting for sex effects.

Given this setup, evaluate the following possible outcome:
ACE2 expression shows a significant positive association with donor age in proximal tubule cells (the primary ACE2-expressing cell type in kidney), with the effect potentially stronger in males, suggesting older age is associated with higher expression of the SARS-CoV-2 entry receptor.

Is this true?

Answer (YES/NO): NO